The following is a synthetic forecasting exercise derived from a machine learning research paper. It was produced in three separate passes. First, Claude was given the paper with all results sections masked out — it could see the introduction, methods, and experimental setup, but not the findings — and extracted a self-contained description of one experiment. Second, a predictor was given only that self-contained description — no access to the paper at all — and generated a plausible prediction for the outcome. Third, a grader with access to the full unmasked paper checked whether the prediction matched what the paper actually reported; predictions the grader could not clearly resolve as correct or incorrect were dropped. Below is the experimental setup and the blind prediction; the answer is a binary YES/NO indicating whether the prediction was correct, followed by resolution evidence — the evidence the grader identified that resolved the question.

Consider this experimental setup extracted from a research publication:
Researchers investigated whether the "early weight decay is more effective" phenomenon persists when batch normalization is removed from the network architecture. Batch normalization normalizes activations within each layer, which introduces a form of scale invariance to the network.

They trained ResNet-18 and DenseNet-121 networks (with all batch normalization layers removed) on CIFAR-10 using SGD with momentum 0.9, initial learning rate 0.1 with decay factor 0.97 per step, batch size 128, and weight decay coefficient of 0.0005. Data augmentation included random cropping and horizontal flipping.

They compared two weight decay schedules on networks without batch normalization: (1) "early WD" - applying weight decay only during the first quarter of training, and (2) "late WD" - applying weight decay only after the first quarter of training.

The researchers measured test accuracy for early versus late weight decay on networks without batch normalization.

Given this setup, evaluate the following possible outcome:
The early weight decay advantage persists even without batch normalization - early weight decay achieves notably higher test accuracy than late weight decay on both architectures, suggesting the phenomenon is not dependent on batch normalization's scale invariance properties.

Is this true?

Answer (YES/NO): YES